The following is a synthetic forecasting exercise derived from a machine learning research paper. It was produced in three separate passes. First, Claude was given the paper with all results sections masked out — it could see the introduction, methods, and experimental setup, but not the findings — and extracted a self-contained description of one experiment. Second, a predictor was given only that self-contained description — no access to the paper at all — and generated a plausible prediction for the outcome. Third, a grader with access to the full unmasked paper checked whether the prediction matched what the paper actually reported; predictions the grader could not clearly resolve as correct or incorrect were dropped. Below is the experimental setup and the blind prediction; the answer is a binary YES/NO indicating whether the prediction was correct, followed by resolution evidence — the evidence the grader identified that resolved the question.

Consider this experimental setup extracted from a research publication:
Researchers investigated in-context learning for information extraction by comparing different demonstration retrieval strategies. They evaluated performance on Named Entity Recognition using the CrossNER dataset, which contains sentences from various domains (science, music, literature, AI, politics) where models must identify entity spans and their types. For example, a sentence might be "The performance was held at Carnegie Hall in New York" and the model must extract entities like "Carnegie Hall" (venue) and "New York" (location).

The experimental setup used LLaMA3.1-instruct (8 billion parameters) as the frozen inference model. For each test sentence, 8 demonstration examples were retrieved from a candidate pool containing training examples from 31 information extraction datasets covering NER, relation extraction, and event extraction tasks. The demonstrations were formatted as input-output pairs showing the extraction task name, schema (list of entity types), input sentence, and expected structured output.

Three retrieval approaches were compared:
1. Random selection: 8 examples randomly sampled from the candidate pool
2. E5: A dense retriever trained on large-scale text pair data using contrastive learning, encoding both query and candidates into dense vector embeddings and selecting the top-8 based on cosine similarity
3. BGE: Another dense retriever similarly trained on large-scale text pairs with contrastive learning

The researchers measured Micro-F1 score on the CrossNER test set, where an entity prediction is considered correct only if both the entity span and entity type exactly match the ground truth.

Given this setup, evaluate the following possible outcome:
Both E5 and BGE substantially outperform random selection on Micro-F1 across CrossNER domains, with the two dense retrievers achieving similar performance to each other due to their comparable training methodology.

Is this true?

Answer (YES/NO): NO